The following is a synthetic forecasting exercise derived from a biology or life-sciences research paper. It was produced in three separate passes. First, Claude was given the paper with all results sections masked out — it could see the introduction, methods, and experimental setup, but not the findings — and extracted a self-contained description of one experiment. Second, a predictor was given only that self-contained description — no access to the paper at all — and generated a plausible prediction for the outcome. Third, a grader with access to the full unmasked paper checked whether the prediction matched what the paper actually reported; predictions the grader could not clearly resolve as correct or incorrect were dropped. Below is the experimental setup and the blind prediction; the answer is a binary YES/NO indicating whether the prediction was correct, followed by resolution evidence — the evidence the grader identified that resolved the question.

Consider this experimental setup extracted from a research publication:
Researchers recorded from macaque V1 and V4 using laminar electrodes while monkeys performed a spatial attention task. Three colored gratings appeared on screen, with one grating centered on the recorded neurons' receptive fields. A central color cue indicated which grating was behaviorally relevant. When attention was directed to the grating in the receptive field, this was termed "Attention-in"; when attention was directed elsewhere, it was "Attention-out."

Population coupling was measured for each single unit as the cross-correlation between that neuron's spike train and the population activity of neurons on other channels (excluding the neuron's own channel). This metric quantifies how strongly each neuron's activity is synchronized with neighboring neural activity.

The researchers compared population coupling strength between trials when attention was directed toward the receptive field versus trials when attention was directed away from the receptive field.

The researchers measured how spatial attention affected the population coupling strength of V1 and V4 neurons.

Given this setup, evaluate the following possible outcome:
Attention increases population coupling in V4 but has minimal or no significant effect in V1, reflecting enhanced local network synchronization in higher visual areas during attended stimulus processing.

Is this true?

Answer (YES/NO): NO